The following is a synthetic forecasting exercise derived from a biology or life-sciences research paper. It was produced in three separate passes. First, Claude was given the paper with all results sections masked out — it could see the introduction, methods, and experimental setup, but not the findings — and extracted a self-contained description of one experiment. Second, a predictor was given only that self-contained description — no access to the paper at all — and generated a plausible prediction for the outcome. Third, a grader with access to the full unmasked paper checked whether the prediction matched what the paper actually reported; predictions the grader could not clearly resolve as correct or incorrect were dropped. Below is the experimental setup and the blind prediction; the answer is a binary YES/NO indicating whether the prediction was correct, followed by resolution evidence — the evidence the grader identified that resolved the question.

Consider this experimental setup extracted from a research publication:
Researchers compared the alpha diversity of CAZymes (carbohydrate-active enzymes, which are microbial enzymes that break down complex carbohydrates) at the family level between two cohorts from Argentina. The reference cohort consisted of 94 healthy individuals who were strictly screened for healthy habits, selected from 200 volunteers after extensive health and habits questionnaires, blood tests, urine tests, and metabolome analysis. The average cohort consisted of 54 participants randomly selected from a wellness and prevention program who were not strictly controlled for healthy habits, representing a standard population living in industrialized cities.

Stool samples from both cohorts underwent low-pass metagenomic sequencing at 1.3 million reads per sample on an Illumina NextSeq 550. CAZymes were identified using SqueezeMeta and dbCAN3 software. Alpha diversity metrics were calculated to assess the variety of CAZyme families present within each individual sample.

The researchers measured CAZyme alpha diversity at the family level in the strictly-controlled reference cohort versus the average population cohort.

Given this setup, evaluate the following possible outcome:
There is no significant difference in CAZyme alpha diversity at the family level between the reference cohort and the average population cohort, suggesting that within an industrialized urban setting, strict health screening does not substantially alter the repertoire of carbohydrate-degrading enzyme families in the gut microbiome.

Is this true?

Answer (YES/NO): NO